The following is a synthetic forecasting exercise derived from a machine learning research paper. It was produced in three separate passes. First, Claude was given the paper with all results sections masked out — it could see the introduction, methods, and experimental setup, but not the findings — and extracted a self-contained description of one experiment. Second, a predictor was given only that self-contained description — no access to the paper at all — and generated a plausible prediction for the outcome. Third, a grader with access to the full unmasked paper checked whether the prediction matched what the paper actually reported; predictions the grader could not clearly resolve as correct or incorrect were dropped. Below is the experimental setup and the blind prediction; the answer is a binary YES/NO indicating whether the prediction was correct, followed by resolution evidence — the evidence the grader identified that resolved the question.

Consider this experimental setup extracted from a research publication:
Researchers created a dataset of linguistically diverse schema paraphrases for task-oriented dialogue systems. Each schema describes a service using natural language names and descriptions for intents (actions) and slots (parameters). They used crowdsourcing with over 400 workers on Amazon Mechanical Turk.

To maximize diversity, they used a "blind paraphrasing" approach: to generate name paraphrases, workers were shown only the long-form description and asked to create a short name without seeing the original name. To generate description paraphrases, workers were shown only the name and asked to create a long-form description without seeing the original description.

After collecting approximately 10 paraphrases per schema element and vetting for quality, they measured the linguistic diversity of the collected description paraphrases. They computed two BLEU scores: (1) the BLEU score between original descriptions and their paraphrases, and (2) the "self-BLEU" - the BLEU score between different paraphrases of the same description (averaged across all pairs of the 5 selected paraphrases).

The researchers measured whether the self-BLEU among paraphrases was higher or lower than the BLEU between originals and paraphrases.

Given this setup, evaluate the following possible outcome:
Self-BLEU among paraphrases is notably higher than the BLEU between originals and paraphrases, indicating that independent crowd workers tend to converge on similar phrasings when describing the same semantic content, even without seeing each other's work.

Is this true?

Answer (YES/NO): NO